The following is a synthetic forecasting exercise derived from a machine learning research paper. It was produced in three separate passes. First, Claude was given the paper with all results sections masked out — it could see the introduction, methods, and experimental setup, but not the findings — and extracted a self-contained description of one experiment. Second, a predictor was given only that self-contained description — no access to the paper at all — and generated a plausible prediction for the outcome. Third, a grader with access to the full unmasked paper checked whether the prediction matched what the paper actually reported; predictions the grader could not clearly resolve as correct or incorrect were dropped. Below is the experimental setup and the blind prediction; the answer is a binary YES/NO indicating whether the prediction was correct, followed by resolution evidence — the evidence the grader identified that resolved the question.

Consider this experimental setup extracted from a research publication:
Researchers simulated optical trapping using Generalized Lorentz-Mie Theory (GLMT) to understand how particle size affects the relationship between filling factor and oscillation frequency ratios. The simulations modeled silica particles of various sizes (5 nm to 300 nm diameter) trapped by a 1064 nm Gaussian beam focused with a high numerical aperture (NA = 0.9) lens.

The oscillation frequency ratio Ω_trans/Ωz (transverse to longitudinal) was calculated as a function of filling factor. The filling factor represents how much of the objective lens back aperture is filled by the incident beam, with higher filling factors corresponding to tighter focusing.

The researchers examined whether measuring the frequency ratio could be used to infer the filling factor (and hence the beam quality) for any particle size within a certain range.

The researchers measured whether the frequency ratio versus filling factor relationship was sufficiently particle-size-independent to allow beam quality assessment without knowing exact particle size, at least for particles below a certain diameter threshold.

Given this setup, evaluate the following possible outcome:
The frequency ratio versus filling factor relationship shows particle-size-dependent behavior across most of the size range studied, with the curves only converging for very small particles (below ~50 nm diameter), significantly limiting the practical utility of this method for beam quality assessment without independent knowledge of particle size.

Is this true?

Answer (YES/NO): NO